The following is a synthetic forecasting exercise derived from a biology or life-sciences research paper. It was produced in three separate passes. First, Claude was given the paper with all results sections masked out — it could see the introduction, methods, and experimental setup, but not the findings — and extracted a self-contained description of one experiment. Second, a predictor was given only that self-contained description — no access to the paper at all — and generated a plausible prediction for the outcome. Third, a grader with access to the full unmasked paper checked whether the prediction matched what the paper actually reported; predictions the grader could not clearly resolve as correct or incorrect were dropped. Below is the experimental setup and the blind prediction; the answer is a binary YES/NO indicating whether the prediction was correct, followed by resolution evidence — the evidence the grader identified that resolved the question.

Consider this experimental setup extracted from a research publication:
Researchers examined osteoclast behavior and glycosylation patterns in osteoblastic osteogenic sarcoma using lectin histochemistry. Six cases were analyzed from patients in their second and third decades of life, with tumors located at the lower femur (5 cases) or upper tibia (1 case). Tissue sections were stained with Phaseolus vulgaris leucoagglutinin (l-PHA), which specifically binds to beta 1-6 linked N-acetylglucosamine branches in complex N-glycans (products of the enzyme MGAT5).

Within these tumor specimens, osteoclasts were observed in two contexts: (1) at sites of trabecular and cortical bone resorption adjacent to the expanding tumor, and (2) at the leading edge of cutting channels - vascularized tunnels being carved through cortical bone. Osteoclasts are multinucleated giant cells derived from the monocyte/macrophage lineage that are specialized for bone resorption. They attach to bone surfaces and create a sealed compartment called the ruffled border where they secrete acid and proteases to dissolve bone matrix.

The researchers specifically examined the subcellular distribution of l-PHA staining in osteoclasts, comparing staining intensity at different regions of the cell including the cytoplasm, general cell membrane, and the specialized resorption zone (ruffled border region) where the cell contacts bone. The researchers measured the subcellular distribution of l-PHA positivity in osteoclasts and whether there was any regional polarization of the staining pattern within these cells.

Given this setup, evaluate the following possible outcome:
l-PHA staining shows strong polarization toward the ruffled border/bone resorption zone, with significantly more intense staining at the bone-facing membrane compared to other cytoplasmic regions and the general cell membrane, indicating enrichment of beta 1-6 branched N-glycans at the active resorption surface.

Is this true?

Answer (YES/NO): YES